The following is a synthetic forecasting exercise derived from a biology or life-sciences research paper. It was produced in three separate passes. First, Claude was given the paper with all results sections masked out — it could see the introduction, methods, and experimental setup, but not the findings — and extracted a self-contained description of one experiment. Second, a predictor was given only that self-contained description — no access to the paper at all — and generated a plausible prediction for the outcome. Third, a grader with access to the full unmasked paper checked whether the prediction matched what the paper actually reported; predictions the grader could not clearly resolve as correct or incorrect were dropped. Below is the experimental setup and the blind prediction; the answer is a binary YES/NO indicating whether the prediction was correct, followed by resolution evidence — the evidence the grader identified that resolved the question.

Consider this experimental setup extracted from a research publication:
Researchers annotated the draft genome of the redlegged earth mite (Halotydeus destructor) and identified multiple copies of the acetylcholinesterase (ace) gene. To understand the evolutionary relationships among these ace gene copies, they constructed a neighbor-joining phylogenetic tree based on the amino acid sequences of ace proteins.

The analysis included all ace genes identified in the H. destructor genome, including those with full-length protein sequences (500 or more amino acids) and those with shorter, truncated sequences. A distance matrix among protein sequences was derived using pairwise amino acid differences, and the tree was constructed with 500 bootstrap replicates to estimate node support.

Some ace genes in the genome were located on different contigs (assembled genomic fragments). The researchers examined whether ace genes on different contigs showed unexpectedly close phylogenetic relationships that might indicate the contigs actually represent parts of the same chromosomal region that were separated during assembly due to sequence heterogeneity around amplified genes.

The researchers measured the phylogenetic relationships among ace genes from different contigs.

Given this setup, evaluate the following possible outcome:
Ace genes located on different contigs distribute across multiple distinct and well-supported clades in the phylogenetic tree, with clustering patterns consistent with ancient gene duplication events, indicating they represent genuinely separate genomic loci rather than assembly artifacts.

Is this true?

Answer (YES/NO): NO